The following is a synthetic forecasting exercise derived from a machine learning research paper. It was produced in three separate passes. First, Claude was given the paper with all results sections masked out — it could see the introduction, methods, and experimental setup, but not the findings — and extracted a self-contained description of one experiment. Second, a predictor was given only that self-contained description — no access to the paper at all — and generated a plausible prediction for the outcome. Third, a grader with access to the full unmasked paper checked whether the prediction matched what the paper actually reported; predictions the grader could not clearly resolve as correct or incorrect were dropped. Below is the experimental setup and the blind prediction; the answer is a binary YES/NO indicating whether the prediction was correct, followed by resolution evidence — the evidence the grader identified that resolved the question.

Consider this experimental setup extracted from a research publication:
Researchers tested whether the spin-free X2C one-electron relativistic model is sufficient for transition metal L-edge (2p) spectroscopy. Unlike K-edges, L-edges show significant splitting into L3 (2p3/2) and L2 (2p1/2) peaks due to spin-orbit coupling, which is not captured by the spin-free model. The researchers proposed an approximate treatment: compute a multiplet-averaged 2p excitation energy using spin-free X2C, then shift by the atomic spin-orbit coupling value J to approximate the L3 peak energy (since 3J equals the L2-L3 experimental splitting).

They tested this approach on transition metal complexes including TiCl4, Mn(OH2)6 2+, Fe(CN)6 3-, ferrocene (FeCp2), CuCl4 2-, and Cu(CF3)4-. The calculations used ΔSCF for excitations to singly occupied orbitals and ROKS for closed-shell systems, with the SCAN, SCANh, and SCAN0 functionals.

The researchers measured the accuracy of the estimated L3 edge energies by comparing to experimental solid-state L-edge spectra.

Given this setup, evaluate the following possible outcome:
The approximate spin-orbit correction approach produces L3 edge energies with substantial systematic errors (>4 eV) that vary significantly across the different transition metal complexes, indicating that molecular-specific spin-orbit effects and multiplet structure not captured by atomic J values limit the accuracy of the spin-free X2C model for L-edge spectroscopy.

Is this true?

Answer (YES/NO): NO